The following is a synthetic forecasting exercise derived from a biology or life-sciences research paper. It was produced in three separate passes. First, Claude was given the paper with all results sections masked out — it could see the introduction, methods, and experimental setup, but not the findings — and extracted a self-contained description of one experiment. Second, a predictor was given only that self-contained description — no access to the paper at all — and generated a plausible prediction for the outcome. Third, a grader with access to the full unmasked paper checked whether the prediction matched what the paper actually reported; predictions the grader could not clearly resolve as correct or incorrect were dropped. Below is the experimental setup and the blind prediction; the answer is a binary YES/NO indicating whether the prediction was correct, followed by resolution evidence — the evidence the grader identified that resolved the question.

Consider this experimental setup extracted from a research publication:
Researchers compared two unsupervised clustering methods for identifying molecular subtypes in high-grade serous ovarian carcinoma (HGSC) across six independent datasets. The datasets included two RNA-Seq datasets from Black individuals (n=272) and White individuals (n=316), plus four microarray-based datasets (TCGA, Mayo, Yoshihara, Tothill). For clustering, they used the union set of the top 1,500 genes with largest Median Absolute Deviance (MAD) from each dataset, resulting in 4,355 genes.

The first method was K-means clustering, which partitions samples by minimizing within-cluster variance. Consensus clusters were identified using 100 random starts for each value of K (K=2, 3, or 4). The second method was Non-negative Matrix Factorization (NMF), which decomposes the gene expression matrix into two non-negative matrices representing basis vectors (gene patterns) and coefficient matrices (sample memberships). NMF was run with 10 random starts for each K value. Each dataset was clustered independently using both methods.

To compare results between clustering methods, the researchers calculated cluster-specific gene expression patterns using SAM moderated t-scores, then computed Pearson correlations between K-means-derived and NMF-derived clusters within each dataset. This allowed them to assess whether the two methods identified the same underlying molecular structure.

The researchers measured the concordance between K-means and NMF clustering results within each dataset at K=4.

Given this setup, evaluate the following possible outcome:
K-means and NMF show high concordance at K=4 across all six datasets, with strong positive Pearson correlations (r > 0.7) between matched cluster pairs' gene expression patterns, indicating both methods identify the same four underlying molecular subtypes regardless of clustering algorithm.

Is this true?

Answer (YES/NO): NO